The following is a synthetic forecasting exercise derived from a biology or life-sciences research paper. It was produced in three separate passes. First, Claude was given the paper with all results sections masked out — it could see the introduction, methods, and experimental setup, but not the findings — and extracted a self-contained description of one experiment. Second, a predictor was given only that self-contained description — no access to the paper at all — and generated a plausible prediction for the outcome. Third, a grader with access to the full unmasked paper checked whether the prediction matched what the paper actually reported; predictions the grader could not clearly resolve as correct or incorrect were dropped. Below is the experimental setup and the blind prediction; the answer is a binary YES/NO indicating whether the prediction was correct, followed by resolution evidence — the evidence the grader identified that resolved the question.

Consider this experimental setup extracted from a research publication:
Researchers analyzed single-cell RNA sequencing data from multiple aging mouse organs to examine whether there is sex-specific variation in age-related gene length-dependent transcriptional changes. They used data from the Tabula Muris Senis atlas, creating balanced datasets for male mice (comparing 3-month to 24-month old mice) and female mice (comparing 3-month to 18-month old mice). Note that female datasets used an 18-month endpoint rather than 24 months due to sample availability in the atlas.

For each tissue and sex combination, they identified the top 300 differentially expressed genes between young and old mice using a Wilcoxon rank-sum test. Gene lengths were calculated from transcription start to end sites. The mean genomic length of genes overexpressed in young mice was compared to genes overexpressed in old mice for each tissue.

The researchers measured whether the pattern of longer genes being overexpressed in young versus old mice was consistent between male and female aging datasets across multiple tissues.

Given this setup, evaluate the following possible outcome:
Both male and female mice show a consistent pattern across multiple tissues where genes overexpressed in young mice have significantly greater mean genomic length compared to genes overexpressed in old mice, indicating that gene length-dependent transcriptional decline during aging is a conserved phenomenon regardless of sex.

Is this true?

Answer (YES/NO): YES